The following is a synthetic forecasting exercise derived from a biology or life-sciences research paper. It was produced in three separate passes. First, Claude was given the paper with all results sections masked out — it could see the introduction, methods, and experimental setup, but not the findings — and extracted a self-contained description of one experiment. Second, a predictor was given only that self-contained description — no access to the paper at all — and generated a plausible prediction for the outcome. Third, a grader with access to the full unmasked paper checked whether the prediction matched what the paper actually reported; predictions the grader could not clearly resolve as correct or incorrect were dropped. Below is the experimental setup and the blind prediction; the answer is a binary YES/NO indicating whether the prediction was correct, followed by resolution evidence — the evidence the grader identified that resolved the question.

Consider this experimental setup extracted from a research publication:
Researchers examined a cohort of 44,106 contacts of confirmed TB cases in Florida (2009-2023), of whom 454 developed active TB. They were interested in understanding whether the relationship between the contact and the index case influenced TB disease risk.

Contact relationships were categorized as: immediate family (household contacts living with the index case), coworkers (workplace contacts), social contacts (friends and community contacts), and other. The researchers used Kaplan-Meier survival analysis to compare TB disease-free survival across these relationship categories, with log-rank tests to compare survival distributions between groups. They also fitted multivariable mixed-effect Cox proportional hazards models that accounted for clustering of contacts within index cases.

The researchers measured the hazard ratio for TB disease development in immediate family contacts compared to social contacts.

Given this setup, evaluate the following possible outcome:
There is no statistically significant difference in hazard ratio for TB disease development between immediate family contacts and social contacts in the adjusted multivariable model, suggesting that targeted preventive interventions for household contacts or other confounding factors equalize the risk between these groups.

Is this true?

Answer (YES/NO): YES